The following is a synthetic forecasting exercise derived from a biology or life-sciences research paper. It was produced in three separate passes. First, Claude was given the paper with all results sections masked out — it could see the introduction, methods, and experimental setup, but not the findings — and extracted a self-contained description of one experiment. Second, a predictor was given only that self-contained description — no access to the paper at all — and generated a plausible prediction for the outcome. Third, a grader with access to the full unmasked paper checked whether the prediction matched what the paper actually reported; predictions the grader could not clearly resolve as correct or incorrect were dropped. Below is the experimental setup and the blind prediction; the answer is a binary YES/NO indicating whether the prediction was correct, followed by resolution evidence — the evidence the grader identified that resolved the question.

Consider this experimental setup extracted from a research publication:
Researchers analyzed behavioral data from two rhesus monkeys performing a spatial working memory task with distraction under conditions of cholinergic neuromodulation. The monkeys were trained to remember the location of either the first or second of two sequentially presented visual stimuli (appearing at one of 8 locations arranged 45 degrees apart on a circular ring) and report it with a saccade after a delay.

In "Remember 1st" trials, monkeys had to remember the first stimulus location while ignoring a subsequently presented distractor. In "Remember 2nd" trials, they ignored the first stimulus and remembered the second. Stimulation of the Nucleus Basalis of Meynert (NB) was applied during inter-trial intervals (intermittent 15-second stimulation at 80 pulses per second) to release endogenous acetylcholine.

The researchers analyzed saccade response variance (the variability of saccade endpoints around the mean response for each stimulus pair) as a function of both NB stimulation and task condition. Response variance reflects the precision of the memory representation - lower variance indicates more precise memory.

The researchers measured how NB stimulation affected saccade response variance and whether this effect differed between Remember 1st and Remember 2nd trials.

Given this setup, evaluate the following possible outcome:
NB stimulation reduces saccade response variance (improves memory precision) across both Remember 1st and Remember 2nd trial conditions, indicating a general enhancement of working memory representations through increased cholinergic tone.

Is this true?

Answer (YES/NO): YES